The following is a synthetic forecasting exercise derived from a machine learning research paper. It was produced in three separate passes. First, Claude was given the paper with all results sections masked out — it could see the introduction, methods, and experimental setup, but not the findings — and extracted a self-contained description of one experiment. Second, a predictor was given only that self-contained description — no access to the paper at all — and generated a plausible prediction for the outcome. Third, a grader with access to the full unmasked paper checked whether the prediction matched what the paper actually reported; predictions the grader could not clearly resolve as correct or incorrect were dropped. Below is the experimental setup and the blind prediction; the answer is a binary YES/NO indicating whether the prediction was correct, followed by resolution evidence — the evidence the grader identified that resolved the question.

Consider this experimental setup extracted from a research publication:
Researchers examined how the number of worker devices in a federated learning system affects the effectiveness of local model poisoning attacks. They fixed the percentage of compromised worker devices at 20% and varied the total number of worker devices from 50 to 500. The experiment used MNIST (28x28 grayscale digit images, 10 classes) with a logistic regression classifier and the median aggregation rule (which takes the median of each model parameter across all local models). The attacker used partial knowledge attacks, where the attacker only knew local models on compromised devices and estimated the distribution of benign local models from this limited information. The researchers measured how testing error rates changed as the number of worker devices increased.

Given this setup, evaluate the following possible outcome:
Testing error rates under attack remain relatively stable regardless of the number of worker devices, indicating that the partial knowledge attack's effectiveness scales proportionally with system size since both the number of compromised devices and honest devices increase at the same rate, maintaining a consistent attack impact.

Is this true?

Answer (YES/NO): NO